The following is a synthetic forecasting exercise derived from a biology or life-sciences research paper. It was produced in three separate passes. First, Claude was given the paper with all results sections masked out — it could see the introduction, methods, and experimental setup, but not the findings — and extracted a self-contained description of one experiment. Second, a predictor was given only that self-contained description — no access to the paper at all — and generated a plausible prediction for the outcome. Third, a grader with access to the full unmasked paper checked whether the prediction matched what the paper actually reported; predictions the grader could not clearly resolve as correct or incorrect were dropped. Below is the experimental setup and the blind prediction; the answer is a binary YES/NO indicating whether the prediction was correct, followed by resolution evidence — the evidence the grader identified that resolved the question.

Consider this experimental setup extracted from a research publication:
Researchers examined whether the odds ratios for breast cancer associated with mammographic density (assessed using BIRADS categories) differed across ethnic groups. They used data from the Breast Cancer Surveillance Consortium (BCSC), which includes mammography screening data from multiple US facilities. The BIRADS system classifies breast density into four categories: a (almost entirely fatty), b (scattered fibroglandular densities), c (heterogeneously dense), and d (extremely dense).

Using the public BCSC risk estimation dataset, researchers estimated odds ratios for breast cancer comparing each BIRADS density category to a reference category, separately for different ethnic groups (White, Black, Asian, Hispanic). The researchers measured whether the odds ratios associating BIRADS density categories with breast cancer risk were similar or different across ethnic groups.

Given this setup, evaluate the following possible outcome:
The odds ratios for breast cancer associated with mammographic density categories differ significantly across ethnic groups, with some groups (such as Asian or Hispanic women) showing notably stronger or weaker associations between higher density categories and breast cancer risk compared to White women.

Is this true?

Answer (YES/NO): NO